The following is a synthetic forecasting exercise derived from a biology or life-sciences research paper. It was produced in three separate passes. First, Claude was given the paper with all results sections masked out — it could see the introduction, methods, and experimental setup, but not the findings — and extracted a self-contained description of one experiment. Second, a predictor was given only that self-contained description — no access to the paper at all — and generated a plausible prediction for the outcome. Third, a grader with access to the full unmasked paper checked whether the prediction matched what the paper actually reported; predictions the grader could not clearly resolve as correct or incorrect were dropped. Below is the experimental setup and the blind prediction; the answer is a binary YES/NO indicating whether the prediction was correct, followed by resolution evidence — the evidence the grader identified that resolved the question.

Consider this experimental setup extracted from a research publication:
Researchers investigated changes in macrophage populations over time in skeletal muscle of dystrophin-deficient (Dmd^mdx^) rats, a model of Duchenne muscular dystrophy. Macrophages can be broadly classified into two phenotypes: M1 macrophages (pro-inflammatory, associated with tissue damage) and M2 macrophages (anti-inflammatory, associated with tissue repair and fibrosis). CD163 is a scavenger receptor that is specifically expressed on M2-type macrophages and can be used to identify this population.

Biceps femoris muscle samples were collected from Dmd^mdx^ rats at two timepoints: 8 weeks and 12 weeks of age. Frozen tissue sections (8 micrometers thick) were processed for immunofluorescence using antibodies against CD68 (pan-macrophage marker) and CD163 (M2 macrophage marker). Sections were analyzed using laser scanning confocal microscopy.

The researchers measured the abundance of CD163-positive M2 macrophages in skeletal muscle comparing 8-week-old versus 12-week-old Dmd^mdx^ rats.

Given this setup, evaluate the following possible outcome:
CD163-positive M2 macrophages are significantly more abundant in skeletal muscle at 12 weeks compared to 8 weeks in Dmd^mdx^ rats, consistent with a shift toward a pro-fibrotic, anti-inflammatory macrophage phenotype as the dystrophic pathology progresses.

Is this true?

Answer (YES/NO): NO